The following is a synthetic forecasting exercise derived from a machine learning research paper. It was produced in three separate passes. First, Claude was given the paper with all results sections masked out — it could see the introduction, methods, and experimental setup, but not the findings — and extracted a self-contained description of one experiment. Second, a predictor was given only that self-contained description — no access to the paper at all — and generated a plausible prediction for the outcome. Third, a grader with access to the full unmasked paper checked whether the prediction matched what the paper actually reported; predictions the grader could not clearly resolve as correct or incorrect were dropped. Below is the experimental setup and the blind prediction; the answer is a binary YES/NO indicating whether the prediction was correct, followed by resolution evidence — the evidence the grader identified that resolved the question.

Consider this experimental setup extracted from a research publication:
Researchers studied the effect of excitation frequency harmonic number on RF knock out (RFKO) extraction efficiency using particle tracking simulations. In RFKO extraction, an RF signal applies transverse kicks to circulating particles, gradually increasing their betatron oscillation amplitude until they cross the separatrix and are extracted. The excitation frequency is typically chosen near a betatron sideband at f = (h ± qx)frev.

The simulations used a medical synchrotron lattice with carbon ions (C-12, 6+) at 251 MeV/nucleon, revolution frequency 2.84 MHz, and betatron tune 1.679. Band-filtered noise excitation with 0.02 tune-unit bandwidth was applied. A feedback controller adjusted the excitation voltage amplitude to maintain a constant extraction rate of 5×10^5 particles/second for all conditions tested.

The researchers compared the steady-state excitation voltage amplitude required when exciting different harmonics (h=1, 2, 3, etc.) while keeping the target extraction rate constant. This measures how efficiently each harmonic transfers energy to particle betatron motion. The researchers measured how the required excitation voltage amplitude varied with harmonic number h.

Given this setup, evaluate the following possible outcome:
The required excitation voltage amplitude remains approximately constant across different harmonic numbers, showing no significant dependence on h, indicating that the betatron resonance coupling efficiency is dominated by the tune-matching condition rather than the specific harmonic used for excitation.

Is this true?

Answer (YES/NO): YES